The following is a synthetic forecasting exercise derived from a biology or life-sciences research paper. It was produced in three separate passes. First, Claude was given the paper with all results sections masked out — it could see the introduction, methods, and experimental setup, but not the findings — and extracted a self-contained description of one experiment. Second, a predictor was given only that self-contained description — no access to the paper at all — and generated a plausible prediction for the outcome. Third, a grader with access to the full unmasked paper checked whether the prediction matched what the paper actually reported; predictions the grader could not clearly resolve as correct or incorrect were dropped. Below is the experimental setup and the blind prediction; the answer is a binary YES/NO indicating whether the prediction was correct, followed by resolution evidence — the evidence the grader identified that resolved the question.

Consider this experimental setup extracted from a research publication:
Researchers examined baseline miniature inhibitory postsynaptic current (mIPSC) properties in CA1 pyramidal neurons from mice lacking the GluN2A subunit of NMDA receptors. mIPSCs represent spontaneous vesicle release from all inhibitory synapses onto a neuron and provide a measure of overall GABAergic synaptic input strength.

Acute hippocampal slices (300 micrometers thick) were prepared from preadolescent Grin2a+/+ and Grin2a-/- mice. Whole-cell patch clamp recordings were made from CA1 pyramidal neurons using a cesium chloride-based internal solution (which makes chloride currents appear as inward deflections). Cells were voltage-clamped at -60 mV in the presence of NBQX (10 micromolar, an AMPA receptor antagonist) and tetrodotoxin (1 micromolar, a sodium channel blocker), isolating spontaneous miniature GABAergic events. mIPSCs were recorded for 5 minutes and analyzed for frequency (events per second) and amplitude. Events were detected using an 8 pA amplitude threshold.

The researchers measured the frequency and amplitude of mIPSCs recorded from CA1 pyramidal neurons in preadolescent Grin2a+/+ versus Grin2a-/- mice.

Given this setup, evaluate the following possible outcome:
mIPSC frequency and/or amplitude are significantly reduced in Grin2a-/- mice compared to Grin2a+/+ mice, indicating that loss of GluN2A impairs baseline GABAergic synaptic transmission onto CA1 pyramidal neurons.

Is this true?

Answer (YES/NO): NO